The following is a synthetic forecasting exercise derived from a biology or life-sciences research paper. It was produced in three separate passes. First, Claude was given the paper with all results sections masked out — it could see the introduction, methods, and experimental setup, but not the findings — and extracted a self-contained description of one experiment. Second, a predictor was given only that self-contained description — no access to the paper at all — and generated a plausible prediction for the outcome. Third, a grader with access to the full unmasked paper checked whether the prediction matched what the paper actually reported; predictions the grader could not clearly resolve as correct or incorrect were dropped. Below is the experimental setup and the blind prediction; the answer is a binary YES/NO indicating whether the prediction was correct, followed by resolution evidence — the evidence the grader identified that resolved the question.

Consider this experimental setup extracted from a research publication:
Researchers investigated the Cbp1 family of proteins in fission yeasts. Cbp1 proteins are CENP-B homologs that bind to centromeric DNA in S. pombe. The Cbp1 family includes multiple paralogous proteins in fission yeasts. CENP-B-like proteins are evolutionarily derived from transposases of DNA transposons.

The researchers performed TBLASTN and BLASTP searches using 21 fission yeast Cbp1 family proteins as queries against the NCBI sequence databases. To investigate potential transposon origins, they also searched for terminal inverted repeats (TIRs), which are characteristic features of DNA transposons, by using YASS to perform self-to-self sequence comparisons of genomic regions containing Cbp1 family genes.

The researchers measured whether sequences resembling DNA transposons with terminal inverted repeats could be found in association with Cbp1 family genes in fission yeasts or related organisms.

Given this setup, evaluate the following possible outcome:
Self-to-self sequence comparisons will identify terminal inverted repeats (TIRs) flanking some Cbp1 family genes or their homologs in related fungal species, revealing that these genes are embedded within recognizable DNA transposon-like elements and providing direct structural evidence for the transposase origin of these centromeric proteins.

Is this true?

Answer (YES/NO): NO